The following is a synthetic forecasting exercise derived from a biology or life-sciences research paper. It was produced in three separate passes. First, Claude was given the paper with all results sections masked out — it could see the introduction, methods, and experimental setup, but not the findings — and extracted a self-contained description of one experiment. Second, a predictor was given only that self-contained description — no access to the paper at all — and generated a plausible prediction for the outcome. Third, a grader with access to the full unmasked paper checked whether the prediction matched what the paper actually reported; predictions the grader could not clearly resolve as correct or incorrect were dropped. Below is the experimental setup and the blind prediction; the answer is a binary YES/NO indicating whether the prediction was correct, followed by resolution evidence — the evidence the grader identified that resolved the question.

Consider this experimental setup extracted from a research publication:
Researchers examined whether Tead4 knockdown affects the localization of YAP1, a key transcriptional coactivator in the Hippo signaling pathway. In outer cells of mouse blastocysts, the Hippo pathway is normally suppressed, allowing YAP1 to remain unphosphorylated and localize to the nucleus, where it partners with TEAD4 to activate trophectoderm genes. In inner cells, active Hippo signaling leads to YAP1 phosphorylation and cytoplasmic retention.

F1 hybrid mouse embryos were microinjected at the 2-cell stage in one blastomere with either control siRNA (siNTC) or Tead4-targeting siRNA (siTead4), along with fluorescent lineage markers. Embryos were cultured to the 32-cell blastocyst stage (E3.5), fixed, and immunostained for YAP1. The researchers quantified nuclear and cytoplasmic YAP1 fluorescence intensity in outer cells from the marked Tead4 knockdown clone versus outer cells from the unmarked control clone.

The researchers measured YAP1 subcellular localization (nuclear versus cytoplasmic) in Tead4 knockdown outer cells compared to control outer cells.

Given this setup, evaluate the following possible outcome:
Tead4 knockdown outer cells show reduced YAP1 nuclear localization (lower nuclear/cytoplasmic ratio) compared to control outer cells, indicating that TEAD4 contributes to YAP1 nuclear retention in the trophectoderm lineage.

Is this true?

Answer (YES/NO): YES